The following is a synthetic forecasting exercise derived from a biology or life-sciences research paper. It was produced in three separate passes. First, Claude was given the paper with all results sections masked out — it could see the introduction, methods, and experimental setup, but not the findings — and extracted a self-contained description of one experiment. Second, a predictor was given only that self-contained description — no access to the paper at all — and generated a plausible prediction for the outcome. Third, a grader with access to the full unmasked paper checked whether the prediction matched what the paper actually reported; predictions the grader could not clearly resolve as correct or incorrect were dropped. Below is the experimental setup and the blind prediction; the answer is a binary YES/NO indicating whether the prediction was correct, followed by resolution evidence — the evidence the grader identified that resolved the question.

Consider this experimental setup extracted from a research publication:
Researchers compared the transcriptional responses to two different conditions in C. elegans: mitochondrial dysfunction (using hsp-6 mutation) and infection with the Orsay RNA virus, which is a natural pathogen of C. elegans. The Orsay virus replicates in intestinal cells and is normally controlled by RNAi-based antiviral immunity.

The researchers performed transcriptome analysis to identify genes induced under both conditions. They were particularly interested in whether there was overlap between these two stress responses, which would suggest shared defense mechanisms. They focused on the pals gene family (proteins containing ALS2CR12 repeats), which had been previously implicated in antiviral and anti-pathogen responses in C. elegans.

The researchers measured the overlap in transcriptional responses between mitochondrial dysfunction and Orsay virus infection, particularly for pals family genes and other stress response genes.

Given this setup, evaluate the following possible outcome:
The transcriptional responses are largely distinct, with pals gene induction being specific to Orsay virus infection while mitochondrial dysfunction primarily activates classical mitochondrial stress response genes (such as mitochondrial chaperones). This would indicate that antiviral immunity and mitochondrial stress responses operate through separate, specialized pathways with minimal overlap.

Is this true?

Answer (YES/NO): NO